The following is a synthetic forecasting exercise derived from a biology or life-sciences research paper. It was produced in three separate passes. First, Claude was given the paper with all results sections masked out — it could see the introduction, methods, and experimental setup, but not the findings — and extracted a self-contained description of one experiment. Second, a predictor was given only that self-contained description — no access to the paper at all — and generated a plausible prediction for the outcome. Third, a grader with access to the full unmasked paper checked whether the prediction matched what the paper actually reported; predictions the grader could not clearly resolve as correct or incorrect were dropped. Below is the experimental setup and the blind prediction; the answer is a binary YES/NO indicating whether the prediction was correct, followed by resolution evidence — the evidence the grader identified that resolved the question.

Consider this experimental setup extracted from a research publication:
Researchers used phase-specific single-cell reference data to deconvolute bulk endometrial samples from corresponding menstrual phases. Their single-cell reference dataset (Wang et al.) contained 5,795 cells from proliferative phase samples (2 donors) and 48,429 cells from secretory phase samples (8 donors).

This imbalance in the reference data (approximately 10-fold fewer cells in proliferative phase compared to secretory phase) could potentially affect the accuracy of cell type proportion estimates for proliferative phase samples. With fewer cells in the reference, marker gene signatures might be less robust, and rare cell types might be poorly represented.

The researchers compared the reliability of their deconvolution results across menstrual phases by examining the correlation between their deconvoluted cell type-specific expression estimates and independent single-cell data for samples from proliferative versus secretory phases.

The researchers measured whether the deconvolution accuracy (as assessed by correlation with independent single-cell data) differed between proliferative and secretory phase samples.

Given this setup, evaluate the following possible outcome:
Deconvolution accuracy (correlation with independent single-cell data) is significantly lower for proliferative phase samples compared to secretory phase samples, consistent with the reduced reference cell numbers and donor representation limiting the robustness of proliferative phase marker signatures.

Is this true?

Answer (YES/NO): NO